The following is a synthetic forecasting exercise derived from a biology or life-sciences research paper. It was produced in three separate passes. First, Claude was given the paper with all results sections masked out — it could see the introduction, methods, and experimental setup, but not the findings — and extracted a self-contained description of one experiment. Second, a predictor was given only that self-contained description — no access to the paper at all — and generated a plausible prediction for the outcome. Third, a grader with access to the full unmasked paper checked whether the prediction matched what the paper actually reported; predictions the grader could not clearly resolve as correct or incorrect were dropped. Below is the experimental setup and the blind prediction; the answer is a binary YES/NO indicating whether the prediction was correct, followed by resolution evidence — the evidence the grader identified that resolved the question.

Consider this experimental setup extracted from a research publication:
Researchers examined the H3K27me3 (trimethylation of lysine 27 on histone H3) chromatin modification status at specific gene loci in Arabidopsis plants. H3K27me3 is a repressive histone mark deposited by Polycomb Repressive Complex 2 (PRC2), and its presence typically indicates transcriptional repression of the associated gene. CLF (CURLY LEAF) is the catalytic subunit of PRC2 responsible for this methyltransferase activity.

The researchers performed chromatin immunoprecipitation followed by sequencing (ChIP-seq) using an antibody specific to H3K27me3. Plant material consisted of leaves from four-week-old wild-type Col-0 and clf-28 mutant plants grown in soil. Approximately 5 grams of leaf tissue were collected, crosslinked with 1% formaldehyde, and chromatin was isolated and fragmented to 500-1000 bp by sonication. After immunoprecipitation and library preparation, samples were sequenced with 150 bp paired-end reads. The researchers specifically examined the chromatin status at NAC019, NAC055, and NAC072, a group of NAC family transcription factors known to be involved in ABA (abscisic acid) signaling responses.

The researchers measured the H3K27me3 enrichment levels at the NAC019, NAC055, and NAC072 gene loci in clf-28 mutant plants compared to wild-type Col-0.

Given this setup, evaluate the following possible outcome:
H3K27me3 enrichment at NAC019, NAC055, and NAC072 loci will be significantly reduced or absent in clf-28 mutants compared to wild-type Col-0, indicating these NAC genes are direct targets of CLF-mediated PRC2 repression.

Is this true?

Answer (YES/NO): YES